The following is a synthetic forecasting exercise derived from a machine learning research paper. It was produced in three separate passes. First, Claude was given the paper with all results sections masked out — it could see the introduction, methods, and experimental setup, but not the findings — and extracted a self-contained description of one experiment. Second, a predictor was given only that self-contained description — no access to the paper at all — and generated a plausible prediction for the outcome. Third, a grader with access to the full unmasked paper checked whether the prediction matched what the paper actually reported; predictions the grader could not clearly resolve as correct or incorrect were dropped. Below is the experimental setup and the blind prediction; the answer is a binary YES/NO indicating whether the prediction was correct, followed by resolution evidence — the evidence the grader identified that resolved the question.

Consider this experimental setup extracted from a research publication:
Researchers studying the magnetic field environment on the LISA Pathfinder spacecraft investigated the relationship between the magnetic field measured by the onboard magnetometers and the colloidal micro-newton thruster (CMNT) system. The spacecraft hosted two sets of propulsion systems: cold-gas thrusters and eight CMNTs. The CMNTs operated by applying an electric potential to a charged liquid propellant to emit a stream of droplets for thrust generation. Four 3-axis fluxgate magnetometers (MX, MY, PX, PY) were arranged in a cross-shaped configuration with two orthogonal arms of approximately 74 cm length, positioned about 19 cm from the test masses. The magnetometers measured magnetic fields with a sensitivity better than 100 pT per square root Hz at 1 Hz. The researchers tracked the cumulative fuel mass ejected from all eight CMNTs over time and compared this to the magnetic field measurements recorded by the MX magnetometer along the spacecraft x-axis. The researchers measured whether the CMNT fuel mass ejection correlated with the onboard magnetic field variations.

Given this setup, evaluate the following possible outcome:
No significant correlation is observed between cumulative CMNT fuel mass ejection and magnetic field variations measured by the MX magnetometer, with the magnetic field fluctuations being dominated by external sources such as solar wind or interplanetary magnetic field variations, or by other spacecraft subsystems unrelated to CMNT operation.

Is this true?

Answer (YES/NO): NO